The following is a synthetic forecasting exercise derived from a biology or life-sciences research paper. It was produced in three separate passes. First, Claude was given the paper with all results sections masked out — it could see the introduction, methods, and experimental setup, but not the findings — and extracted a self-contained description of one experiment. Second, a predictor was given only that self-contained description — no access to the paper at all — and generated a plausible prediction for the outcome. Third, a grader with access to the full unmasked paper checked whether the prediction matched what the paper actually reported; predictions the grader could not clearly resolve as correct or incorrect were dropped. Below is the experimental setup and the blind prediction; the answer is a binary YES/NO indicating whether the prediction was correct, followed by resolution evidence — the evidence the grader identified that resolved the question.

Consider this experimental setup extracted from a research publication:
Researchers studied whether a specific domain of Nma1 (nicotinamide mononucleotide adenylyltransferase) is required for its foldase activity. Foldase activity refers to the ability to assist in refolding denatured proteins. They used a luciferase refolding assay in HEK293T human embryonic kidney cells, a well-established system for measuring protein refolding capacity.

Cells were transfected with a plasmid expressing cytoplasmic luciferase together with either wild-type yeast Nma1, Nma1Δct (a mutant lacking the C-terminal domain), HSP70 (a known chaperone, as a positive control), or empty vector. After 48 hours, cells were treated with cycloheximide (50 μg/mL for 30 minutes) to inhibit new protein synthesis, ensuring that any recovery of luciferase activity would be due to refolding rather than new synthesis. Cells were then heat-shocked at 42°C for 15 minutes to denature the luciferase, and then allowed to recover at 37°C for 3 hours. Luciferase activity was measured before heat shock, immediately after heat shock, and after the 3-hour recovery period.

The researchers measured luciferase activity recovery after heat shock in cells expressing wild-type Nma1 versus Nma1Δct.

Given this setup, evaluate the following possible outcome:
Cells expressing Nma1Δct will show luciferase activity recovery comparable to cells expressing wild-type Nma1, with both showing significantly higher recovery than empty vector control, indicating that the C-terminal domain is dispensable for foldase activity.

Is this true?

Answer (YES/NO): NO